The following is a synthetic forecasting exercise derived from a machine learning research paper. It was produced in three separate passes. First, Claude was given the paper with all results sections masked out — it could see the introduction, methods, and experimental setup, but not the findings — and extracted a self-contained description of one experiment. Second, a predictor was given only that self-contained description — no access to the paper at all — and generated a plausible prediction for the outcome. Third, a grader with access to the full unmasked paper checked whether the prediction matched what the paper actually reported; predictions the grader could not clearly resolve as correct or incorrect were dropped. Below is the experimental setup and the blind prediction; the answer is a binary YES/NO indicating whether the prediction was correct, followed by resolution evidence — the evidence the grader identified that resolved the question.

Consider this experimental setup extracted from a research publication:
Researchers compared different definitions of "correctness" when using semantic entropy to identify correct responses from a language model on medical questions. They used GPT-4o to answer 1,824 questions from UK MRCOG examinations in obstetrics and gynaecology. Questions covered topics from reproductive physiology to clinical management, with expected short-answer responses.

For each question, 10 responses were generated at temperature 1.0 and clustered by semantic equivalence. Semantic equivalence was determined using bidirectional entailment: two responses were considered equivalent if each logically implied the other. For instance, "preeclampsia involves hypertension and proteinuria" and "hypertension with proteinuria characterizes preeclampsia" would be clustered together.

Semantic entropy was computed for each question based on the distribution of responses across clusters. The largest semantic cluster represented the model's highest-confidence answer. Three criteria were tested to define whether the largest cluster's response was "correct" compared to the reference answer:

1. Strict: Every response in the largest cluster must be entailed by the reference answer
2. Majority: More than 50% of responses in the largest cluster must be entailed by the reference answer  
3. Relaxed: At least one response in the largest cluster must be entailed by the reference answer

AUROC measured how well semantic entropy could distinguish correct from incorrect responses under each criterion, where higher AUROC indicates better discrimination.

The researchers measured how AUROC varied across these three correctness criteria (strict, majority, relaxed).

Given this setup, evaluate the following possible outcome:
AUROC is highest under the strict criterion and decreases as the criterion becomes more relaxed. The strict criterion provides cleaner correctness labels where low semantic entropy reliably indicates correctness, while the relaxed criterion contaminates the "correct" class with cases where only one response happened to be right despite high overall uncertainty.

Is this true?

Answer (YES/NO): NO